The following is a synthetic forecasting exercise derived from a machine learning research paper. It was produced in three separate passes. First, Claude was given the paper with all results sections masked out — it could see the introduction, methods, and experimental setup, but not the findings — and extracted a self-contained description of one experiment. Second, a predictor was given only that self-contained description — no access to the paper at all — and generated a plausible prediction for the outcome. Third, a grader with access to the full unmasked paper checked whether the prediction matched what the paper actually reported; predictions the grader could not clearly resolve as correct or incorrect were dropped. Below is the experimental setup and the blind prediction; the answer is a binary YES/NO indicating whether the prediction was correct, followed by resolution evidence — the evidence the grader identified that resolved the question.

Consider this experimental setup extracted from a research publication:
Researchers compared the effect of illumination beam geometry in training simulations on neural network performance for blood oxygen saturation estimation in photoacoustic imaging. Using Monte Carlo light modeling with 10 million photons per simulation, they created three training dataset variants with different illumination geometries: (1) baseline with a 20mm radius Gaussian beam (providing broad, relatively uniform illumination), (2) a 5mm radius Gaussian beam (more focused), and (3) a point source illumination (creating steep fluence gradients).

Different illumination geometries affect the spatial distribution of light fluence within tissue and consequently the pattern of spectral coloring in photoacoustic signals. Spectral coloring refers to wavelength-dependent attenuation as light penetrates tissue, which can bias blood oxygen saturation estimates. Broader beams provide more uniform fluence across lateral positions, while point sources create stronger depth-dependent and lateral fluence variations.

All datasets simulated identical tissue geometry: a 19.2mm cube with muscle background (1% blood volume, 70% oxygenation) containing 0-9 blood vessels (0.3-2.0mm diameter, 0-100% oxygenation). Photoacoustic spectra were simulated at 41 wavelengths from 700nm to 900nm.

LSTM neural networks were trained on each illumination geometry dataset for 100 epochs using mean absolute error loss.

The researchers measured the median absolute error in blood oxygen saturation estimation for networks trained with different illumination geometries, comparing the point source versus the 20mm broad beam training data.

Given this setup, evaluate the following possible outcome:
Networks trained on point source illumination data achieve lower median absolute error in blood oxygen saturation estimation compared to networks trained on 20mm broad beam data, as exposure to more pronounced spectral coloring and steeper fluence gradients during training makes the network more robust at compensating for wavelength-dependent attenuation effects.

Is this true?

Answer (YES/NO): NO